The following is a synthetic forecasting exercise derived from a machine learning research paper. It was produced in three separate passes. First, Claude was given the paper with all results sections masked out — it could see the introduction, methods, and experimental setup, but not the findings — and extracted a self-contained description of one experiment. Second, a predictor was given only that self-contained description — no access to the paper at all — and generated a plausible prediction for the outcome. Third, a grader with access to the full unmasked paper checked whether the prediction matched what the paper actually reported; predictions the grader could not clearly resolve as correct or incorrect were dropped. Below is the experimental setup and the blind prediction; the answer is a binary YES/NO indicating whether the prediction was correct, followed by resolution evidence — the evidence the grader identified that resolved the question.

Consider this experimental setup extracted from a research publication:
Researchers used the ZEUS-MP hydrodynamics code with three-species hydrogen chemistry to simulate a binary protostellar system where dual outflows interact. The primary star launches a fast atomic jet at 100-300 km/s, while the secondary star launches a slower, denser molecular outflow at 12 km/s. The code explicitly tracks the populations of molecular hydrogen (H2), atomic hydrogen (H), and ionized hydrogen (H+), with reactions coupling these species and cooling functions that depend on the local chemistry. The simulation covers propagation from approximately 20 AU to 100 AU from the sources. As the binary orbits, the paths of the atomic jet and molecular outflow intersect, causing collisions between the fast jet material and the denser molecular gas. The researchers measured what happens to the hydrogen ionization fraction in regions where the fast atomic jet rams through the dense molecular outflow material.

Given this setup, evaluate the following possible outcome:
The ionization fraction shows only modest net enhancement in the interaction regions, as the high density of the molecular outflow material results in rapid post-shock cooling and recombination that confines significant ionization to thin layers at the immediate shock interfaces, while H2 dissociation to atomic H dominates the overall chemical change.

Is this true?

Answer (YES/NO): NO